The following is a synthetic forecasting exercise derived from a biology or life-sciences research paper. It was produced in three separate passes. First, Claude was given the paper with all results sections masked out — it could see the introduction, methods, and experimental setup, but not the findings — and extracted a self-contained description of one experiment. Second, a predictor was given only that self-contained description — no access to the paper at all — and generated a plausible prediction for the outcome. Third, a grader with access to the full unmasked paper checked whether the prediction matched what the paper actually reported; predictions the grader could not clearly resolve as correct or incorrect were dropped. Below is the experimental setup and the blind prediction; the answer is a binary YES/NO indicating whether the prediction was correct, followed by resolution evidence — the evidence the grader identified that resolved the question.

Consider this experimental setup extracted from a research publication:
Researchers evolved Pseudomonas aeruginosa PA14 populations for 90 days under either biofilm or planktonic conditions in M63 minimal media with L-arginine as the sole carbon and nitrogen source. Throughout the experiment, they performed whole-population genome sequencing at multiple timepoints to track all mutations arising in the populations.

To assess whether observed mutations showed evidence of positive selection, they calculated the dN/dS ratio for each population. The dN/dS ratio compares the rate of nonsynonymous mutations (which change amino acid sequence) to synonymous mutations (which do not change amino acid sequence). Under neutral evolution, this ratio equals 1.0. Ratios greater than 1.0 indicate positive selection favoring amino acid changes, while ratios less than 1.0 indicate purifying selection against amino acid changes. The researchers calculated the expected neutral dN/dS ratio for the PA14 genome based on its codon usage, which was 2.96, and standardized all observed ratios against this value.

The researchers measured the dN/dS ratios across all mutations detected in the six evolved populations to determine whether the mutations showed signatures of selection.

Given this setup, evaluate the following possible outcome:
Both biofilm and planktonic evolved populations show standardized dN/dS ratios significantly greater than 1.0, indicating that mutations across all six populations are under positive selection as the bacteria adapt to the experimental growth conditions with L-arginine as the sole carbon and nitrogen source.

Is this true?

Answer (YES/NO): YES